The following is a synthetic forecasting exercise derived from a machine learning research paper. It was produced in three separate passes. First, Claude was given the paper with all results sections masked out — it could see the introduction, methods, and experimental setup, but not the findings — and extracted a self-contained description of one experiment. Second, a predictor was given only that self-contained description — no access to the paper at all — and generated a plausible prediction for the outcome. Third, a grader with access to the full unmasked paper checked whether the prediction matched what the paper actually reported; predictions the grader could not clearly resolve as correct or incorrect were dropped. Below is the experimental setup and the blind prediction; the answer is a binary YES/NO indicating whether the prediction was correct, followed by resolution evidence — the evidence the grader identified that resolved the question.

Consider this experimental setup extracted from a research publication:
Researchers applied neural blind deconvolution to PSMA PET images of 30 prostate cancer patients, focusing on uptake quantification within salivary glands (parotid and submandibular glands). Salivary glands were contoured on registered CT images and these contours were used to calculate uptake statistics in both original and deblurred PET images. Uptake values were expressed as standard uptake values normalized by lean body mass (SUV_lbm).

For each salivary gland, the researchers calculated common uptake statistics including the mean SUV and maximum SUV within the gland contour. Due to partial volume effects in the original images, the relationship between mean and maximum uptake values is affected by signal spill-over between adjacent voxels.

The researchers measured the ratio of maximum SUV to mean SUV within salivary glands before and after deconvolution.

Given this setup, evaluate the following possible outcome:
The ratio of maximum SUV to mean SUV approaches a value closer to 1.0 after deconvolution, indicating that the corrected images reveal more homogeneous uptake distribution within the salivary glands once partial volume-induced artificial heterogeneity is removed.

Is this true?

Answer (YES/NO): NO